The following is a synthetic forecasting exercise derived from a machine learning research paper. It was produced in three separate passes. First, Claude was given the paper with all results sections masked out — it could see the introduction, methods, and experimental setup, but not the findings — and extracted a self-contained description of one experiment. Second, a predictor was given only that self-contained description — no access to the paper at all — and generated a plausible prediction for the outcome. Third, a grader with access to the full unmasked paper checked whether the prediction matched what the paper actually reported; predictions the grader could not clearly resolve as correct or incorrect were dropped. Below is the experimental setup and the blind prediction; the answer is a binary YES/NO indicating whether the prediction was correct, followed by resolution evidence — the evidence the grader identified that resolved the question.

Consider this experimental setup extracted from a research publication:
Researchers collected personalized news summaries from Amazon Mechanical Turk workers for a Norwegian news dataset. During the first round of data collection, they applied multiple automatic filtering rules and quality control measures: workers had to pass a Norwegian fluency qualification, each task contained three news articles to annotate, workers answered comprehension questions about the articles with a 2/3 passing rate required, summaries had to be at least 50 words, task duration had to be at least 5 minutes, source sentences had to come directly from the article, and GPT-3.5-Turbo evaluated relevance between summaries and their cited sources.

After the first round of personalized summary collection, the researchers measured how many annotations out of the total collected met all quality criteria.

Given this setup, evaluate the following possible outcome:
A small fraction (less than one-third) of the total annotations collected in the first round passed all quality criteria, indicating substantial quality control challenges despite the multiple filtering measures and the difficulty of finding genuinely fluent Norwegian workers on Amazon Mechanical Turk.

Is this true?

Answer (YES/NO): NO